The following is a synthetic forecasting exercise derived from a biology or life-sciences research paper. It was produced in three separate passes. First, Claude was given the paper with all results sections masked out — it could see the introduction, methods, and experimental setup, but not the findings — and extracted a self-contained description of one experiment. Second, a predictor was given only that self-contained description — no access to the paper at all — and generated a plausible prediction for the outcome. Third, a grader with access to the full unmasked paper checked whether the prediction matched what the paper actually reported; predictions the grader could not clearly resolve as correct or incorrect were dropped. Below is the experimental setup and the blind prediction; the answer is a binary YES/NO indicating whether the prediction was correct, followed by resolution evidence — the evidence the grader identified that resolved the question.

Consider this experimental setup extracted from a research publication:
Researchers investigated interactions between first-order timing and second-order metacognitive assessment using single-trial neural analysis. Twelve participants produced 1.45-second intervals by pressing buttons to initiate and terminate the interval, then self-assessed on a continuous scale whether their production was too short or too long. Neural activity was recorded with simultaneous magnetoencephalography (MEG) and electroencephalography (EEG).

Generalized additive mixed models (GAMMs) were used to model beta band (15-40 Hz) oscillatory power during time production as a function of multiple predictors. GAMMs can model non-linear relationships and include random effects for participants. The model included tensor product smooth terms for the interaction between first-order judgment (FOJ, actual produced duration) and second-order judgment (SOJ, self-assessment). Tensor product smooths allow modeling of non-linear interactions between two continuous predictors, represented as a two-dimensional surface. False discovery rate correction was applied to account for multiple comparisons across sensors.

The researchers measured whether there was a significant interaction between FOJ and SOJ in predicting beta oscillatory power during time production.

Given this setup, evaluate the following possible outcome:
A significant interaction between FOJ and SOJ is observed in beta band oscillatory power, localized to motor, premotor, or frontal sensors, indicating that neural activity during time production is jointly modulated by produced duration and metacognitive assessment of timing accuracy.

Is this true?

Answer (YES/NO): NO